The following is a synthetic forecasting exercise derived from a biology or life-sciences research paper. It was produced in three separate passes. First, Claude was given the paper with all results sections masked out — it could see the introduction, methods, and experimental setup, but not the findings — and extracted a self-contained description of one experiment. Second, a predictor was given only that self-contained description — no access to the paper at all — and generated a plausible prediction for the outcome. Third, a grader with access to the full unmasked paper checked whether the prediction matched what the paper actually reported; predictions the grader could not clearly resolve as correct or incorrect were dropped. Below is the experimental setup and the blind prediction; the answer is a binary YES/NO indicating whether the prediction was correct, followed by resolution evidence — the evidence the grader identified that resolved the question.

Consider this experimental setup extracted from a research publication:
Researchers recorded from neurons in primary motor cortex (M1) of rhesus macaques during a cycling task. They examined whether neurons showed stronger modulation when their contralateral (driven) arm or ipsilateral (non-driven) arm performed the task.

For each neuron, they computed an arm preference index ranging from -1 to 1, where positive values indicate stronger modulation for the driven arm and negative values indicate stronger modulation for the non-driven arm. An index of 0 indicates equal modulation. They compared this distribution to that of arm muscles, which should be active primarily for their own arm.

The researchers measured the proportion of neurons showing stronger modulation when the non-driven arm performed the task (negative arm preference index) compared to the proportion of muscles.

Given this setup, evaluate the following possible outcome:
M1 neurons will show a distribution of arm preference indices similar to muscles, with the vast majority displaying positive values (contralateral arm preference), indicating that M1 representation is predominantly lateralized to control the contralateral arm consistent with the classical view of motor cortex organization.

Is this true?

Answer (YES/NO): NO